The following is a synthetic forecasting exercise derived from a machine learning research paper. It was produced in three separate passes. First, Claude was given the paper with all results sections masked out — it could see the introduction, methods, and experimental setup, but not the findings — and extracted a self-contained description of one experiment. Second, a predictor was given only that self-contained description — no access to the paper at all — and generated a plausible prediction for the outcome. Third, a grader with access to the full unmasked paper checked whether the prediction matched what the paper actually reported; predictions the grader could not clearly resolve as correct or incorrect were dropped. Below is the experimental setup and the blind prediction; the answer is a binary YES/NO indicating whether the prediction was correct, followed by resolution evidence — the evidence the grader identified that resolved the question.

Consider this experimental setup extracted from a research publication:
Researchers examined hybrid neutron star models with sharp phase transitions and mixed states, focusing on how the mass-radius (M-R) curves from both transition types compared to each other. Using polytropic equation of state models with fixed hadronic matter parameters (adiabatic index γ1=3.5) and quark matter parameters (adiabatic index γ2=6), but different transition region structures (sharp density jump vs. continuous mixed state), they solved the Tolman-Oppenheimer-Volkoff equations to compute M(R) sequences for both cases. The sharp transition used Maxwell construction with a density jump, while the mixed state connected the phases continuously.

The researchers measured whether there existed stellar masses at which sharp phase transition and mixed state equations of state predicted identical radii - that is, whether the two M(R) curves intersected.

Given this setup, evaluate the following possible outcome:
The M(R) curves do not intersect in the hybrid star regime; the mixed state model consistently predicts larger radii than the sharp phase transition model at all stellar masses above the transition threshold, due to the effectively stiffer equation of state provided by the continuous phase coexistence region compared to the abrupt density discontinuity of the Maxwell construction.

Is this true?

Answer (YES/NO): NO